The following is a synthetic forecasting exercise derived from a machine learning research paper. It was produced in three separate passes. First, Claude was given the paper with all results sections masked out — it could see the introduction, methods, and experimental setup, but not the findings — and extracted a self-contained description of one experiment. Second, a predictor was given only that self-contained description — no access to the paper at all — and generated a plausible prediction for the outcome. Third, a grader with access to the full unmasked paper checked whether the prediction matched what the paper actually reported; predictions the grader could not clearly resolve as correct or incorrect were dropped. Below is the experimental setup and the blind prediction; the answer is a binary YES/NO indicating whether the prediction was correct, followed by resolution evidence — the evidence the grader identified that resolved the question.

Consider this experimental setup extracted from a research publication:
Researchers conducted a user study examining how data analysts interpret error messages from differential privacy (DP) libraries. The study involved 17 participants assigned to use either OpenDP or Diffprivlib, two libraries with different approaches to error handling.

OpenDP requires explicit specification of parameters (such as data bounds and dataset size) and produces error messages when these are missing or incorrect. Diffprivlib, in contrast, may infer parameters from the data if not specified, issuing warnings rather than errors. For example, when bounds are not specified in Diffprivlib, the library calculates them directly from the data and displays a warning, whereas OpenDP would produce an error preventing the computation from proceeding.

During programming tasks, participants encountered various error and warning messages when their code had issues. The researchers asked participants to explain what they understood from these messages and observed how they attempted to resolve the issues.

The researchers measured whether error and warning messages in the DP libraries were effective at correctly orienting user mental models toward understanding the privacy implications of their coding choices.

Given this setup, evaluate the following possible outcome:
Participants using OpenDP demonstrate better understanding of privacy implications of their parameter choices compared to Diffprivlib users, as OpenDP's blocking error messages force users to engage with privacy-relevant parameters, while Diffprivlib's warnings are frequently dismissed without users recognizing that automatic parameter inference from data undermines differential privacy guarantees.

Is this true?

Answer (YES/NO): NO